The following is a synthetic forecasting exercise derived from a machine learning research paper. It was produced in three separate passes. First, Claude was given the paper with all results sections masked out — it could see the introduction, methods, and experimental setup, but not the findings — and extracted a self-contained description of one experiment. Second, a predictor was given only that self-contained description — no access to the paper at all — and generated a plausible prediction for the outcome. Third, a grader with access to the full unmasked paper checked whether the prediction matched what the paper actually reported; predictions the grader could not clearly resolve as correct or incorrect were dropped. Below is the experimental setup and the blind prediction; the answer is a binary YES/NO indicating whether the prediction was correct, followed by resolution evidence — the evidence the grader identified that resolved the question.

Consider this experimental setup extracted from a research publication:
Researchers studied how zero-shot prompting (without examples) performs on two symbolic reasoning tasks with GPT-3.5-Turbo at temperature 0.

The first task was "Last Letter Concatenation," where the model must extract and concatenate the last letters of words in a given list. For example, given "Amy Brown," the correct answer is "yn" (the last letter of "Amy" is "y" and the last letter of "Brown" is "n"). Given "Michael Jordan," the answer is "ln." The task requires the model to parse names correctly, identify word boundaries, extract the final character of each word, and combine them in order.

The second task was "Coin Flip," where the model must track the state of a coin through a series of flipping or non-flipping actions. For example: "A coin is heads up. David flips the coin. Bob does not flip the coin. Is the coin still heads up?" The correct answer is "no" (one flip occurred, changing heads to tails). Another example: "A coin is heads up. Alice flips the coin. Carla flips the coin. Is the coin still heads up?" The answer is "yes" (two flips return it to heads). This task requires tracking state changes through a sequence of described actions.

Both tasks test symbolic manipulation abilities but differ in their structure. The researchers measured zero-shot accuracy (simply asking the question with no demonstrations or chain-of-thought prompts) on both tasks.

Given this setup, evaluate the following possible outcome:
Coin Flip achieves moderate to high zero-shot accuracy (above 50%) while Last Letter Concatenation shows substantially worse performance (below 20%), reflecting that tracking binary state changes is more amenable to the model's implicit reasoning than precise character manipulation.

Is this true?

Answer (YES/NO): NO